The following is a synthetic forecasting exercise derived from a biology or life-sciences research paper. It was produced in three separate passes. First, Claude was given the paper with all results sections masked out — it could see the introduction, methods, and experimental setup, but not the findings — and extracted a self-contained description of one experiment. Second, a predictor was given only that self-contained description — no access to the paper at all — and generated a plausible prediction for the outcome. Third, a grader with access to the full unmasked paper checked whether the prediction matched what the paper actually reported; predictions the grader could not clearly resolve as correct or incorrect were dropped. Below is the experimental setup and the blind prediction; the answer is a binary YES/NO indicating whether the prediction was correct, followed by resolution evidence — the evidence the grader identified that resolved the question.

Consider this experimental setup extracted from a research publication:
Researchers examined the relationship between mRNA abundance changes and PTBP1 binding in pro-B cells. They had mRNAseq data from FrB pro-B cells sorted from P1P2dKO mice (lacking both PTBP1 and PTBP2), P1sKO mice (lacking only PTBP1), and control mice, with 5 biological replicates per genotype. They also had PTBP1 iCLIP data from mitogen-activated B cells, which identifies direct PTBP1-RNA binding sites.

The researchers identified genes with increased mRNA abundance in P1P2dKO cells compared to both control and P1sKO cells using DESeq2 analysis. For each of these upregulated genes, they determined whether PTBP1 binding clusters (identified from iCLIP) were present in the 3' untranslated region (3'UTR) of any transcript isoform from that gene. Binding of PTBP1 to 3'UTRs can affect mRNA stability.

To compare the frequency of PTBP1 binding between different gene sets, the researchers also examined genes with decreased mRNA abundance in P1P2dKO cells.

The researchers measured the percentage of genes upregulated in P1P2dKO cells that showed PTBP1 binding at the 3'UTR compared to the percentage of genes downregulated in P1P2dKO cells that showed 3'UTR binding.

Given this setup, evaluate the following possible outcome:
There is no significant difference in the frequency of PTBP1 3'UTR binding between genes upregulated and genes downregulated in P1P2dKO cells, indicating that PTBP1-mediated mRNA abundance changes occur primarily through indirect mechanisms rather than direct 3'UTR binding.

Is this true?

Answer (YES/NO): YES